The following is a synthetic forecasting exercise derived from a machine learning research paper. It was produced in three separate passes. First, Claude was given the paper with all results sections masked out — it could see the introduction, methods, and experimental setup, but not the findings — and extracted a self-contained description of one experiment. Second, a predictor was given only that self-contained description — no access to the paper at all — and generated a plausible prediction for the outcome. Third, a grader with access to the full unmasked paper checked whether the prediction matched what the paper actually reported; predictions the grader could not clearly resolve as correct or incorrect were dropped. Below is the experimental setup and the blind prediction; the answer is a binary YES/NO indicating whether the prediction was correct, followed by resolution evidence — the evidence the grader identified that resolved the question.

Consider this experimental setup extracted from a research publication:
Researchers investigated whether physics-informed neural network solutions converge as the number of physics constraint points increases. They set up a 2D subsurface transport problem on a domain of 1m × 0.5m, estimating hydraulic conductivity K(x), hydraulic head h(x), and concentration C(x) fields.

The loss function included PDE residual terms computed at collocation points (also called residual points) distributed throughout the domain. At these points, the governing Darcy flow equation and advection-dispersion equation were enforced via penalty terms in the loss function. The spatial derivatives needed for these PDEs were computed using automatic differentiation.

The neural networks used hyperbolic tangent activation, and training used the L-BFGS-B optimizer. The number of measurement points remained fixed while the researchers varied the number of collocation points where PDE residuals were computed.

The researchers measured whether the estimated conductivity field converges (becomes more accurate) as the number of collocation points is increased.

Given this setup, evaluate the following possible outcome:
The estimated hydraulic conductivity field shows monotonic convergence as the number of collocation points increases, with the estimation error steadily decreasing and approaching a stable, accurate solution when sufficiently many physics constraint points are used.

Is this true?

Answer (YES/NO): NO